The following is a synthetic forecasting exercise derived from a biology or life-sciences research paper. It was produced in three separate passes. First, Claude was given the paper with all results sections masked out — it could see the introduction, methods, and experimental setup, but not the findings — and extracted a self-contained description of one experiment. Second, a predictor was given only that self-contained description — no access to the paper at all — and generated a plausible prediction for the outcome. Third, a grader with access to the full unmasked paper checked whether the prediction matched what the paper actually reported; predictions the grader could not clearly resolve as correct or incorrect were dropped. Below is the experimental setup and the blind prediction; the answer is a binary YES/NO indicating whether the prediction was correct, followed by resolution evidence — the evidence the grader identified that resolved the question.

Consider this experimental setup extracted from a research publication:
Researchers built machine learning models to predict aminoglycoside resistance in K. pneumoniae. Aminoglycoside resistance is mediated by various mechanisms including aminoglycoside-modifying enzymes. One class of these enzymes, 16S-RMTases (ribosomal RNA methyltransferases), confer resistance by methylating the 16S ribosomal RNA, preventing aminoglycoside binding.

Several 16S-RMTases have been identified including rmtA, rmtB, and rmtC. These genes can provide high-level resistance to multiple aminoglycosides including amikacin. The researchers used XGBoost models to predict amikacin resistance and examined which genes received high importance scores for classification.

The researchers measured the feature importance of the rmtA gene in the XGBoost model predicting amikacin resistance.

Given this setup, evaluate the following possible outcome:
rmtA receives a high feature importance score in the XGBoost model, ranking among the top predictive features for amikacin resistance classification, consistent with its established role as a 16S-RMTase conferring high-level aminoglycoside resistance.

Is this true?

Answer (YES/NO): YES